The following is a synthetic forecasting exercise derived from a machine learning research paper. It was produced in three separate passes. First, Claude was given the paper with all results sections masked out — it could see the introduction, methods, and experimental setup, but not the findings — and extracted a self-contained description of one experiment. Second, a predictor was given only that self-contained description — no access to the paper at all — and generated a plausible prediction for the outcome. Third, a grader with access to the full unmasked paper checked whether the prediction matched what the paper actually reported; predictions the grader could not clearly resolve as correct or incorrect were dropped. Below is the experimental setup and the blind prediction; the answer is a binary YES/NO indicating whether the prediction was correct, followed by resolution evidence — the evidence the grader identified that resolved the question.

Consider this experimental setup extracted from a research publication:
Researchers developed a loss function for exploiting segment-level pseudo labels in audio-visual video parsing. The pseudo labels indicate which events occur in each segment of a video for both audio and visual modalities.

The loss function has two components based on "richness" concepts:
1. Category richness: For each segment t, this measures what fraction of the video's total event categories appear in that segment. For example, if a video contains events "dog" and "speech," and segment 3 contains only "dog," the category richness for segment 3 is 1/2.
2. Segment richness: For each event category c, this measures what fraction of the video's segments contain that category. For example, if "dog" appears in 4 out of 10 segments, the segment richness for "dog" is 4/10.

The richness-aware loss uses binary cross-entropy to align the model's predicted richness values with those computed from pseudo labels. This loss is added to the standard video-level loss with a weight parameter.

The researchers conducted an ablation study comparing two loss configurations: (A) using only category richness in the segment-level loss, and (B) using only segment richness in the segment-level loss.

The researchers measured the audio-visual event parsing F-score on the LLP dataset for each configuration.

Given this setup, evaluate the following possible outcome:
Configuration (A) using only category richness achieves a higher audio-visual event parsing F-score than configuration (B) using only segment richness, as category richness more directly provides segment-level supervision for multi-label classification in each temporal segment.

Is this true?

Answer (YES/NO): YES